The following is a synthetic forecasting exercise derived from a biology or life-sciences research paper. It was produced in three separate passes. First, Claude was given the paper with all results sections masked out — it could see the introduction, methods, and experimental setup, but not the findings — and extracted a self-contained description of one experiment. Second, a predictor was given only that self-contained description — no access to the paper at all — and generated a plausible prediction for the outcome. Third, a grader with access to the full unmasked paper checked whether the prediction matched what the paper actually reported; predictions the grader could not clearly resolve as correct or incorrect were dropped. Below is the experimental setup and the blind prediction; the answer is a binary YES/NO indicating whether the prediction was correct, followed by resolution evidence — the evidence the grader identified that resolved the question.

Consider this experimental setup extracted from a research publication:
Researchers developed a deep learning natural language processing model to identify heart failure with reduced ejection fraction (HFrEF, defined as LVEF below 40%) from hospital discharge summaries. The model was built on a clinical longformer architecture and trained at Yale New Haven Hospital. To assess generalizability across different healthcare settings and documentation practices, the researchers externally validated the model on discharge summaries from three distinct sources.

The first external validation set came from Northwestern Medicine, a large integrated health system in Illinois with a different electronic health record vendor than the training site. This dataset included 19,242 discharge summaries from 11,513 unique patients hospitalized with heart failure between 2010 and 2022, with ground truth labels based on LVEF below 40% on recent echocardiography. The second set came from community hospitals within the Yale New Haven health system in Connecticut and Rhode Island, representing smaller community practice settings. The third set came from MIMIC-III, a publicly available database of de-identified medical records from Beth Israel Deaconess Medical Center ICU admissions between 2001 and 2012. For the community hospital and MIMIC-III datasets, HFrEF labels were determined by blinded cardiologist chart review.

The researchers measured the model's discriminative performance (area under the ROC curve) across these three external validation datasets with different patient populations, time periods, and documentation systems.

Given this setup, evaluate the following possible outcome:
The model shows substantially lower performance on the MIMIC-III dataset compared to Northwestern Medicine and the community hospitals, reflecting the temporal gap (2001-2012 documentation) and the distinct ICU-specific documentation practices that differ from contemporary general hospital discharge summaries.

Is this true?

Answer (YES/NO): NO